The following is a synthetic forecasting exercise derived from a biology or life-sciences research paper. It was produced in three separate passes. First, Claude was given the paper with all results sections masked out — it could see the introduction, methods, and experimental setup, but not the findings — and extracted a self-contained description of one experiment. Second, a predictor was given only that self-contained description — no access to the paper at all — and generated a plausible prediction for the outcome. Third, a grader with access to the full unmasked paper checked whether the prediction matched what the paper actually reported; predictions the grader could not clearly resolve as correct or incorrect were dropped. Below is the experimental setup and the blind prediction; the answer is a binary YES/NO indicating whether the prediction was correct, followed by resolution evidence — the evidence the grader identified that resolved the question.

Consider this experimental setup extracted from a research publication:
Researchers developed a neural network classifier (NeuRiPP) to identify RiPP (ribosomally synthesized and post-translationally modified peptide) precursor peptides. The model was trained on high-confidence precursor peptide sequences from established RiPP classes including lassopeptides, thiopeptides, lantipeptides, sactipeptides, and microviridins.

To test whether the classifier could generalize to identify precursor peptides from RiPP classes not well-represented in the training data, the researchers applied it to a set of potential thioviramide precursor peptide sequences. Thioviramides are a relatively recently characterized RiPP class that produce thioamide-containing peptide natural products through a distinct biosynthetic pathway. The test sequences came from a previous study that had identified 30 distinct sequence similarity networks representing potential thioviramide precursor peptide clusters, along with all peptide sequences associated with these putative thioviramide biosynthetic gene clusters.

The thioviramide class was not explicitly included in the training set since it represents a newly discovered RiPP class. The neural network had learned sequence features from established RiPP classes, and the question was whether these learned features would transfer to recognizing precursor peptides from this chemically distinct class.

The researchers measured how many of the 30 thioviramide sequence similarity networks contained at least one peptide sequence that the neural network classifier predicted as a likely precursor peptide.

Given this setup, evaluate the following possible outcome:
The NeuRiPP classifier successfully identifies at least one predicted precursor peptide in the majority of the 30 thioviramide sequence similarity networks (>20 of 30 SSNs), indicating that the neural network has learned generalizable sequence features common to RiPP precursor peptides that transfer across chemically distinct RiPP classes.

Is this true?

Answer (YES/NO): NO